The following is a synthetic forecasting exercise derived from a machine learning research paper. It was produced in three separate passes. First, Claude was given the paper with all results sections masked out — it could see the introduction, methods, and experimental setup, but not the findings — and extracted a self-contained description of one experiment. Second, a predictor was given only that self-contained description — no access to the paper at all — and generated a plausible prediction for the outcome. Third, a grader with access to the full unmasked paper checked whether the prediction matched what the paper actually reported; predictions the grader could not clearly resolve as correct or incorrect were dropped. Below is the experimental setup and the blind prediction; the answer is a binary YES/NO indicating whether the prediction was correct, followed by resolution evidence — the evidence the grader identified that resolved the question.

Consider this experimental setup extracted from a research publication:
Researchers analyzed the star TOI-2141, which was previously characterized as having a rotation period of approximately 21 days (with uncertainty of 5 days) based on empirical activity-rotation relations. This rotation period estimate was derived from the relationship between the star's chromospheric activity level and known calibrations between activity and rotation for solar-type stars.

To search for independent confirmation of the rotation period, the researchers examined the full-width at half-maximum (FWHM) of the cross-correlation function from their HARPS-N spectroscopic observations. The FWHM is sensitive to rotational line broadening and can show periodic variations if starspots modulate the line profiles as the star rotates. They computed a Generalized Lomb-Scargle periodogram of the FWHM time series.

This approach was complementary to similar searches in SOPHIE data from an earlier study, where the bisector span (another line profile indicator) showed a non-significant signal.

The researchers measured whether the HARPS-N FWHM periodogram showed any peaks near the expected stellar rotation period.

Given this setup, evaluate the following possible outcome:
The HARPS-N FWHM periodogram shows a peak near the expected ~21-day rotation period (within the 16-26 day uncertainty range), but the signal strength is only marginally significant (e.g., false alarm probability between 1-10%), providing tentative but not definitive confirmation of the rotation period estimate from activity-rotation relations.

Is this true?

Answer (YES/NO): NO